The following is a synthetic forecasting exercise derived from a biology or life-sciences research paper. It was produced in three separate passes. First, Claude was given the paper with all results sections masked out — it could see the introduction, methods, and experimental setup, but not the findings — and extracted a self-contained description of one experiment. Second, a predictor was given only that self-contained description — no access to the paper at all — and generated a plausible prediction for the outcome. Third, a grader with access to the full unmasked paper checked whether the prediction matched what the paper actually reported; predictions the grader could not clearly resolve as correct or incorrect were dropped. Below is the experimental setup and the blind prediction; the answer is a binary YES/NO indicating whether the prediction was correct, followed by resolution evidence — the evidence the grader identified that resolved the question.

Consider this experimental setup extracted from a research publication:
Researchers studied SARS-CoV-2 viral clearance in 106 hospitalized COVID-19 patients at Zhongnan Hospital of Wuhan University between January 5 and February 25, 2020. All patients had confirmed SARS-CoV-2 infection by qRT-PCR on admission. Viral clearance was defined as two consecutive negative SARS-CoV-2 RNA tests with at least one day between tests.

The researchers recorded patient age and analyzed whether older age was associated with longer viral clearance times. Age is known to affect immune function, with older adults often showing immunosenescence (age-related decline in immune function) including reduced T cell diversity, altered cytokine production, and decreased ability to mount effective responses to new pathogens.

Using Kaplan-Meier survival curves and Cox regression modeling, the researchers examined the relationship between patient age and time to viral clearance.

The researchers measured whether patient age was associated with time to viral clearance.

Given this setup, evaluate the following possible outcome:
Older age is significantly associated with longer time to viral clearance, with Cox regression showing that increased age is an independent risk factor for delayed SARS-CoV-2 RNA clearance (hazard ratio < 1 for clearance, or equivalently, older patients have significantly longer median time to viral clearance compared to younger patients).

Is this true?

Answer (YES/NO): NO